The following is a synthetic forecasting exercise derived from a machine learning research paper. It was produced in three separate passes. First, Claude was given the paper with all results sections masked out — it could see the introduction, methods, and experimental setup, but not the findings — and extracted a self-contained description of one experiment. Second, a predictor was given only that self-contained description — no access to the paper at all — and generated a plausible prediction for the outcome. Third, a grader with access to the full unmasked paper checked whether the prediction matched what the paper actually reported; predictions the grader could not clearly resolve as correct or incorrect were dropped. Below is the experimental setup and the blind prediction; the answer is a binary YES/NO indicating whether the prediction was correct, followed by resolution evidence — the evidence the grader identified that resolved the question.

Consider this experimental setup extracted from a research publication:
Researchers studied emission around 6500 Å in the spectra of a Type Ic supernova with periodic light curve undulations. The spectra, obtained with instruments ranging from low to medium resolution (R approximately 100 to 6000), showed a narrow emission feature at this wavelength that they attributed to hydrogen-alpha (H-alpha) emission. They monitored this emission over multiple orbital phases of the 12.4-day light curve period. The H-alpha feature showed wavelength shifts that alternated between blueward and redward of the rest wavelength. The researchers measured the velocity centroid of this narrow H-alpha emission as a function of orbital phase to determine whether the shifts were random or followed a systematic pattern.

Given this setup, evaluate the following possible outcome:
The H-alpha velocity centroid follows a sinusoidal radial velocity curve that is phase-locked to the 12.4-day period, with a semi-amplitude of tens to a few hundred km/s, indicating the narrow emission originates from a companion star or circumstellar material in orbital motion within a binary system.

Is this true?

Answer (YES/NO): NO